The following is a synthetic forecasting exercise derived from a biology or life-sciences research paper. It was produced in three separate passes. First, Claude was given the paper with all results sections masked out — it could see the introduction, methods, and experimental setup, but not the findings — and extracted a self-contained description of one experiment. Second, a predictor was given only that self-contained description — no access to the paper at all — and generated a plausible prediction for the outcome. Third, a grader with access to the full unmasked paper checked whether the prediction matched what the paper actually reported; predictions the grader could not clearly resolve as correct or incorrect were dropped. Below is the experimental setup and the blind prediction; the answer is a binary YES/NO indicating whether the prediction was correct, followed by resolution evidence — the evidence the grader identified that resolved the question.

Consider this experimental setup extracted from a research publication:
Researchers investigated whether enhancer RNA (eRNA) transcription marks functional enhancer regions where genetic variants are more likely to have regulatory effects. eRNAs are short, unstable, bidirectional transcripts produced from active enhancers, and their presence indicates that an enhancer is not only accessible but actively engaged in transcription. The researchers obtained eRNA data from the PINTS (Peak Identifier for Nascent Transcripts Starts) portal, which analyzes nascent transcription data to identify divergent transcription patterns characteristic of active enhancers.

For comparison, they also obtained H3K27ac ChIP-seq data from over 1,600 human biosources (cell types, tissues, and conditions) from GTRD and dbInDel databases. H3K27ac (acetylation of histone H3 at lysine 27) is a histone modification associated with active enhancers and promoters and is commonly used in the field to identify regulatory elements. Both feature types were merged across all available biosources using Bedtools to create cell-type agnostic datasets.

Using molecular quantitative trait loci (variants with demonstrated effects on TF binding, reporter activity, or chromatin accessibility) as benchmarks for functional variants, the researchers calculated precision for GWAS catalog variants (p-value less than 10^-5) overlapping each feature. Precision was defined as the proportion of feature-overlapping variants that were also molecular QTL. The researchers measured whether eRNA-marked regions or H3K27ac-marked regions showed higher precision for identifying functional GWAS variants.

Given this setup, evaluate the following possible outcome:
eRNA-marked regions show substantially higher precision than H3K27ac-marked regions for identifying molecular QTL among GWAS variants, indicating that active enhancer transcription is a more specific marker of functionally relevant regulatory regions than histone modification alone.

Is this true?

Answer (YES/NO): YES